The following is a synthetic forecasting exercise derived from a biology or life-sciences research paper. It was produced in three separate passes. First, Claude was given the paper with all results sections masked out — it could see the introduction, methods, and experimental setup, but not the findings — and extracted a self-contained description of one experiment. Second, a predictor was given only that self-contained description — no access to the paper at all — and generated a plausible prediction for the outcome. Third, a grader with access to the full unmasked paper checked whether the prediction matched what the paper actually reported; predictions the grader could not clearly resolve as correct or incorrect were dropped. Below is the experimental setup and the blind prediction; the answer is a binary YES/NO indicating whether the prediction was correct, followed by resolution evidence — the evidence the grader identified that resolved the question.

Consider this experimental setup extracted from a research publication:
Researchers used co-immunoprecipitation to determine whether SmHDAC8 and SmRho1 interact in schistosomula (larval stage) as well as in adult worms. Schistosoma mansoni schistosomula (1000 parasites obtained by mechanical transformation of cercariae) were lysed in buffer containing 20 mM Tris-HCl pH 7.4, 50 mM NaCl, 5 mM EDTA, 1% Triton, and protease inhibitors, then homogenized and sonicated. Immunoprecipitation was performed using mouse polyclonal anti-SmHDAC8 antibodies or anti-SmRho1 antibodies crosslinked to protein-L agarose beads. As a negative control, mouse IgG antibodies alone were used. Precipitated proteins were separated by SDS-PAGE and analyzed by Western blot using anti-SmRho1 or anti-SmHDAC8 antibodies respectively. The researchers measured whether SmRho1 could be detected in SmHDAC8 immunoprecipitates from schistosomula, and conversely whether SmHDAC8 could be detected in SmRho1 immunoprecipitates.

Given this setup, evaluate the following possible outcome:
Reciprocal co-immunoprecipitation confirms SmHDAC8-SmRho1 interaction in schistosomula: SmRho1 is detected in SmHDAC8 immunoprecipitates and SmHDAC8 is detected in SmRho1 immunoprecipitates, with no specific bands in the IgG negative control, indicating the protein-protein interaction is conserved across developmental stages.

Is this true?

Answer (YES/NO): YES